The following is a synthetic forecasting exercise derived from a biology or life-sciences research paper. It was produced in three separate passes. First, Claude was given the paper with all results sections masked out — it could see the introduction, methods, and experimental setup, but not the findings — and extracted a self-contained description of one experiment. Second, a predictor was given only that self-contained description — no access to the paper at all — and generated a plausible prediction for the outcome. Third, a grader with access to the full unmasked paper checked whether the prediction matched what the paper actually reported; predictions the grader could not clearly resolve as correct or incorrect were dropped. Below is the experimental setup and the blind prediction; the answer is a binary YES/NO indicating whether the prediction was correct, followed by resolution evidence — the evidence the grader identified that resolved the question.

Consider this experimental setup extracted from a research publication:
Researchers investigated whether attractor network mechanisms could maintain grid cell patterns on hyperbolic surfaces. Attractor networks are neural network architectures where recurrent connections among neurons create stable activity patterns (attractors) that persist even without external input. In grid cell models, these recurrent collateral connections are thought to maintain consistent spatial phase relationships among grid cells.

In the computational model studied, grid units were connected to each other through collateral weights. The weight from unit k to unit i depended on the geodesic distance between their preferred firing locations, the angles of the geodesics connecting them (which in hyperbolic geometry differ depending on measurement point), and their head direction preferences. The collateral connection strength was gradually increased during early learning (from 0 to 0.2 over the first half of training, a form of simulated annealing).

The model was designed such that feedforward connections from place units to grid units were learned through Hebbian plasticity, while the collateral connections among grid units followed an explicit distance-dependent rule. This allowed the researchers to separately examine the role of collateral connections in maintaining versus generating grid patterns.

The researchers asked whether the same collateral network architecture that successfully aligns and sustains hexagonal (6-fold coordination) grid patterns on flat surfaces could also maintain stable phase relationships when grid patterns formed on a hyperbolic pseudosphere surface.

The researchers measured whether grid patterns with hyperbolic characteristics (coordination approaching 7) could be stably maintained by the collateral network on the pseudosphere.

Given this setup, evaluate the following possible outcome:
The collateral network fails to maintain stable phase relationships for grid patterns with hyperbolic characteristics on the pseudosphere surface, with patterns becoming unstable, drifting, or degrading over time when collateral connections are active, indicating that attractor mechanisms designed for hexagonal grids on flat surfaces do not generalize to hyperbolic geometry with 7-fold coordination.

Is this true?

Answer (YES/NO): NO